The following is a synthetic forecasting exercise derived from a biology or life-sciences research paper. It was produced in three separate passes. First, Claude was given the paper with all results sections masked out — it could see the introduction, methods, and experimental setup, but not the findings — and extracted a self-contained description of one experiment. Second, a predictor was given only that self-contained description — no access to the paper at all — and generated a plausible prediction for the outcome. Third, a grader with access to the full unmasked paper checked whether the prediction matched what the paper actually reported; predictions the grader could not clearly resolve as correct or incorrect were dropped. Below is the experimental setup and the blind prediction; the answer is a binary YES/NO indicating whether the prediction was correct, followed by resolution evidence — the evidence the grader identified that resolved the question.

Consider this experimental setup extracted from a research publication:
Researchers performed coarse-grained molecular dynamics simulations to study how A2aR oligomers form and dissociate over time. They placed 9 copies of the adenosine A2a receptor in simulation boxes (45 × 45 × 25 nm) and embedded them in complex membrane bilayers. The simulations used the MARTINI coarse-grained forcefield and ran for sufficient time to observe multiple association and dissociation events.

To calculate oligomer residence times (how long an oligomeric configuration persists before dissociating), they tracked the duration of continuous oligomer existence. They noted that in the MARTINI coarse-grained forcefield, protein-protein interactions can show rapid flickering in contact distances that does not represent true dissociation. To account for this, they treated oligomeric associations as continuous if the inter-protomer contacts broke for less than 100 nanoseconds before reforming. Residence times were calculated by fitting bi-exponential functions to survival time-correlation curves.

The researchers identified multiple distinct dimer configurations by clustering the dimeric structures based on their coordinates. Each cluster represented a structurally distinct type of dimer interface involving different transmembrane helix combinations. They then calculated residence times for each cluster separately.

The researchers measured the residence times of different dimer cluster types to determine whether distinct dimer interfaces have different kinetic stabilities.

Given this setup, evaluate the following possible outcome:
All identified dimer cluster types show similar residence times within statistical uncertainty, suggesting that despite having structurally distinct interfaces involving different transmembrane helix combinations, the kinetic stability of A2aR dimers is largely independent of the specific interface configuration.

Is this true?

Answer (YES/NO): NO